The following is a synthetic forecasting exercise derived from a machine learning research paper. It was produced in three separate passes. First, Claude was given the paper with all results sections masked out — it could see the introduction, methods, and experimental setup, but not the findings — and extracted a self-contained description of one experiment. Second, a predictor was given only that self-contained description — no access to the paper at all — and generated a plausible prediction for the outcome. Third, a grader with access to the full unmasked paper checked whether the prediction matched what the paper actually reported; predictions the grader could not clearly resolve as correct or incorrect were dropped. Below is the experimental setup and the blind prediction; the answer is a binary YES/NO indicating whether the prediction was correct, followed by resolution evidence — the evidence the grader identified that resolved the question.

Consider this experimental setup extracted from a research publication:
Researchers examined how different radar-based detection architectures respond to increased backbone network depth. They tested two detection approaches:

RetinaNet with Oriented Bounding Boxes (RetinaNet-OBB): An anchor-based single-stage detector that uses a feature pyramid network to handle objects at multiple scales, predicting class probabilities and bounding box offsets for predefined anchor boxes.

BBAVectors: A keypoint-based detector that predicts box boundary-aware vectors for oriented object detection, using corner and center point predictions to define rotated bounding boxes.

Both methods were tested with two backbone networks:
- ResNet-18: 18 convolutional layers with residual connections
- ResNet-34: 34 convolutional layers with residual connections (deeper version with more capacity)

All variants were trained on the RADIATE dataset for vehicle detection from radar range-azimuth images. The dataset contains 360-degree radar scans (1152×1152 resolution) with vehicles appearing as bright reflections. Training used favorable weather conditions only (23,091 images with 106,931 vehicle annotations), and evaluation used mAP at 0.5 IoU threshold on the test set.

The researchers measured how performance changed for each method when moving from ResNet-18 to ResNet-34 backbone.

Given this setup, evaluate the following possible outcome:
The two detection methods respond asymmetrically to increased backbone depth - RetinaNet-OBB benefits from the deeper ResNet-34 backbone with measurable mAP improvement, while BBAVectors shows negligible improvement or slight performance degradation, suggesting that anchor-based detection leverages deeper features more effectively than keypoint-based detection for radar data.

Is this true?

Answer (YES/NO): NO